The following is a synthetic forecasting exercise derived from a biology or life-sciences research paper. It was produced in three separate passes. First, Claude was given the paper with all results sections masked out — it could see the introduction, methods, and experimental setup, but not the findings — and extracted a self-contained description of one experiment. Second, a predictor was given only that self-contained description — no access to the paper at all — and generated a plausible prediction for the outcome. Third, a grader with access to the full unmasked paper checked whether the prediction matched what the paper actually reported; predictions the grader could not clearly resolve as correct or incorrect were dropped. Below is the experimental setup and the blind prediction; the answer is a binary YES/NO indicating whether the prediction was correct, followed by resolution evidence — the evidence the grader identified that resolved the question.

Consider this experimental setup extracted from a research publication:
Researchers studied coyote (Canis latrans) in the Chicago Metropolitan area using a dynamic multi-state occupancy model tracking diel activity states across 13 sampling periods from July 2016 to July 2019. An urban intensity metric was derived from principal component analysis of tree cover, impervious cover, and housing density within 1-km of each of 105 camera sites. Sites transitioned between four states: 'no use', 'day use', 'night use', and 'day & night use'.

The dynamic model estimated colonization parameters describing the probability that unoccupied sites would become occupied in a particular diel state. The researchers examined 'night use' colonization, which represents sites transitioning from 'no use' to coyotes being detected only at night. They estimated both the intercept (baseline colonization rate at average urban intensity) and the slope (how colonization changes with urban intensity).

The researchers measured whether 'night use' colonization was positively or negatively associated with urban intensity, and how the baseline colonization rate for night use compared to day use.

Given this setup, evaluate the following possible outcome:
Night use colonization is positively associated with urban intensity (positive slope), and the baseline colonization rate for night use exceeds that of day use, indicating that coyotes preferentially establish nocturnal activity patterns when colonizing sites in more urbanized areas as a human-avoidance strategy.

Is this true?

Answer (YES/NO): NO